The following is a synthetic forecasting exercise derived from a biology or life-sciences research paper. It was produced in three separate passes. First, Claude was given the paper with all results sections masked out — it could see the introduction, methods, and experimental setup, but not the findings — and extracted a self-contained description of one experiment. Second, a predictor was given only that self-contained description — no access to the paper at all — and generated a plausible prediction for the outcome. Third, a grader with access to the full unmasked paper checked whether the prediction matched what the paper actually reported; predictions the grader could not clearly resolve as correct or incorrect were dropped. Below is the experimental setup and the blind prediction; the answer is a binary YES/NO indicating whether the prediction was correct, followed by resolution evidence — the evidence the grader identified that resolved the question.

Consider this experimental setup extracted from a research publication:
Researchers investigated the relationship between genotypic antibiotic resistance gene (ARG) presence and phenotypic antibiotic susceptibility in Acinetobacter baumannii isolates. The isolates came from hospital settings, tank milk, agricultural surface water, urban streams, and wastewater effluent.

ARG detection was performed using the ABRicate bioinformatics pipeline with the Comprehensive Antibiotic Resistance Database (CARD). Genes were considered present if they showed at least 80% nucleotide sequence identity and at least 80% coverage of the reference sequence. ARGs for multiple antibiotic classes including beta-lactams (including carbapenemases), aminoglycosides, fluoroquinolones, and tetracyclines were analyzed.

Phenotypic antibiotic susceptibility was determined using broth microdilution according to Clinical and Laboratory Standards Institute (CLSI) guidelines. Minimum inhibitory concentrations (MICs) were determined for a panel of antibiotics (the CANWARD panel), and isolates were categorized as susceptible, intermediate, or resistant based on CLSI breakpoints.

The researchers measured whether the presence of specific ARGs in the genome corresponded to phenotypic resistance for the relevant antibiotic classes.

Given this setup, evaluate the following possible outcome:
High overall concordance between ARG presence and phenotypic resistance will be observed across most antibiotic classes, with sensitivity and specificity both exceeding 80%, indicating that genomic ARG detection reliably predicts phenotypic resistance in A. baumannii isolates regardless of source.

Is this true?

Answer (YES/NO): NO